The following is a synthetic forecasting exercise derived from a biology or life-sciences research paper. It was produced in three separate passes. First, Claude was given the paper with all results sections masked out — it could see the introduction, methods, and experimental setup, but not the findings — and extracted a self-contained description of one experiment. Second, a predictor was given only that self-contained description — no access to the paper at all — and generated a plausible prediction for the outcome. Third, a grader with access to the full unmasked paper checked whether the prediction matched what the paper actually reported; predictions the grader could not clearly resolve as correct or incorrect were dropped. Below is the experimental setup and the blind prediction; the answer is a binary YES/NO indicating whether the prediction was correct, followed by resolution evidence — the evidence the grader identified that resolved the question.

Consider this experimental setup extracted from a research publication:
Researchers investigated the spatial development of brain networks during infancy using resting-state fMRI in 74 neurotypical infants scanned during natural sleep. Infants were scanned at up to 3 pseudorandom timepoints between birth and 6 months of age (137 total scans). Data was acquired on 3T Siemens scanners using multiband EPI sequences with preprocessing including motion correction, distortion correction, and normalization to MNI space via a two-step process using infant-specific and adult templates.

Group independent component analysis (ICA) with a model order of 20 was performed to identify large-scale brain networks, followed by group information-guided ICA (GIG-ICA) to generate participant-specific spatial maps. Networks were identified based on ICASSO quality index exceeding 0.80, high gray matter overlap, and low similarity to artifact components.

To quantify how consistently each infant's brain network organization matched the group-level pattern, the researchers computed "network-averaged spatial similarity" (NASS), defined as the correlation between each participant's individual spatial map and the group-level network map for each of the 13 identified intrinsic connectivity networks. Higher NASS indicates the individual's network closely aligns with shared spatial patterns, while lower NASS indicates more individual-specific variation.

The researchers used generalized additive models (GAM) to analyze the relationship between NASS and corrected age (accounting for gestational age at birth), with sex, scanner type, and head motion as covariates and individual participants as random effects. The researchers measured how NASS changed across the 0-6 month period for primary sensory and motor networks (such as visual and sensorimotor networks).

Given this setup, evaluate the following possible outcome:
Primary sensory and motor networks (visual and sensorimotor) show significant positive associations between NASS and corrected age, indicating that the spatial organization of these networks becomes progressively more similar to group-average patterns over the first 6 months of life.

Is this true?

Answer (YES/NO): YES